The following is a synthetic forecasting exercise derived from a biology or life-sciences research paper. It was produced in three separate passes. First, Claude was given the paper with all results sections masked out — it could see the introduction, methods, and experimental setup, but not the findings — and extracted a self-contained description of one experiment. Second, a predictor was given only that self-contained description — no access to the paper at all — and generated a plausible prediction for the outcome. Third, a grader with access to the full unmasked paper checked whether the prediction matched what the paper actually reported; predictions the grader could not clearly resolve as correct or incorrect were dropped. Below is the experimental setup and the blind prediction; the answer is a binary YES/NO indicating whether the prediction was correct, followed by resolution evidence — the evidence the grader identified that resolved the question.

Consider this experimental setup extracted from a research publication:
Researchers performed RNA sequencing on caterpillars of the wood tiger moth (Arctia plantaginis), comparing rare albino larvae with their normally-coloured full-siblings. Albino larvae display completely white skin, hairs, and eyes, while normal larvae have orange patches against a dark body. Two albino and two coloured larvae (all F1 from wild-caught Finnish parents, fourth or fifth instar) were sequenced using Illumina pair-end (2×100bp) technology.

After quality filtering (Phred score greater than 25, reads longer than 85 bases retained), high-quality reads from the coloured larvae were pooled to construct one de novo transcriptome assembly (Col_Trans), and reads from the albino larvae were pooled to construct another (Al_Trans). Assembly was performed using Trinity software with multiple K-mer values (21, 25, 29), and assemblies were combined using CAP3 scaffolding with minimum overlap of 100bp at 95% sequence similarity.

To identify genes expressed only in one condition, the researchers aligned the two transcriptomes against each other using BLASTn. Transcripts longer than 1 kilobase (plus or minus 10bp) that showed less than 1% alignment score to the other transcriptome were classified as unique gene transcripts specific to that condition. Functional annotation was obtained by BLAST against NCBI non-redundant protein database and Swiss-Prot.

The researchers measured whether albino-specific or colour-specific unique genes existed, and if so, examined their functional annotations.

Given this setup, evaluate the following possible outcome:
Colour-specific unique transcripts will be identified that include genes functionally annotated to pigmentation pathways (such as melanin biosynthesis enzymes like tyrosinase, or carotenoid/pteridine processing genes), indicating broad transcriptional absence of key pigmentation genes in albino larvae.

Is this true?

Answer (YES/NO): NO